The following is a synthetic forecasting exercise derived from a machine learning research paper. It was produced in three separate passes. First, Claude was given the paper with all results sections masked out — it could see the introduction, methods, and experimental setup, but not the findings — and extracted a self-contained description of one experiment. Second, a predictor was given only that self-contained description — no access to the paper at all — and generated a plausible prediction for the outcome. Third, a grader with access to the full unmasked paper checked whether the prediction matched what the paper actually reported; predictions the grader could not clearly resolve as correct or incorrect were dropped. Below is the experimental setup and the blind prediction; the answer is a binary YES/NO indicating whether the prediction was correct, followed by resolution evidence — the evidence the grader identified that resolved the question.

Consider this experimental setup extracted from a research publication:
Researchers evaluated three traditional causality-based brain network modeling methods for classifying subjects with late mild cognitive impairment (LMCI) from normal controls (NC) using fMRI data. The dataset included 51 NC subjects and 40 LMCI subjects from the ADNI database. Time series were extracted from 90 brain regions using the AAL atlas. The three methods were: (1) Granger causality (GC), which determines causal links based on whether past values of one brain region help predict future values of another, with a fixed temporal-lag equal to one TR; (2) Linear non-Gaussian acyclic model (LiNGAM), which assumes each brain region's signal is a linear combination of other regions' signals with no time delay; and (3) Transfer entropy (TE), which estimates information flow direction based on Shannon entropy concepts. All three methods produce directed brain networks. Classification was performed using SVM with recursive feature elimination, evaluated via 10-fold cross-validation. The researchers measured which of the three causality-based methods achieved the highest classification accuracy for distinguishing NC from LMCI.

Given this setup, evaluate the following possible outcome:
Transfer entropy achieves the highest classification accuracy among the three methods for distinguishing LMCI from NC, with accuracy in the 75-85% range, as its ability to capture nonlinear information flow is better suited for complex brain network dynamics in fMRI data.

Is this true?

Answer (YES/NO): NO